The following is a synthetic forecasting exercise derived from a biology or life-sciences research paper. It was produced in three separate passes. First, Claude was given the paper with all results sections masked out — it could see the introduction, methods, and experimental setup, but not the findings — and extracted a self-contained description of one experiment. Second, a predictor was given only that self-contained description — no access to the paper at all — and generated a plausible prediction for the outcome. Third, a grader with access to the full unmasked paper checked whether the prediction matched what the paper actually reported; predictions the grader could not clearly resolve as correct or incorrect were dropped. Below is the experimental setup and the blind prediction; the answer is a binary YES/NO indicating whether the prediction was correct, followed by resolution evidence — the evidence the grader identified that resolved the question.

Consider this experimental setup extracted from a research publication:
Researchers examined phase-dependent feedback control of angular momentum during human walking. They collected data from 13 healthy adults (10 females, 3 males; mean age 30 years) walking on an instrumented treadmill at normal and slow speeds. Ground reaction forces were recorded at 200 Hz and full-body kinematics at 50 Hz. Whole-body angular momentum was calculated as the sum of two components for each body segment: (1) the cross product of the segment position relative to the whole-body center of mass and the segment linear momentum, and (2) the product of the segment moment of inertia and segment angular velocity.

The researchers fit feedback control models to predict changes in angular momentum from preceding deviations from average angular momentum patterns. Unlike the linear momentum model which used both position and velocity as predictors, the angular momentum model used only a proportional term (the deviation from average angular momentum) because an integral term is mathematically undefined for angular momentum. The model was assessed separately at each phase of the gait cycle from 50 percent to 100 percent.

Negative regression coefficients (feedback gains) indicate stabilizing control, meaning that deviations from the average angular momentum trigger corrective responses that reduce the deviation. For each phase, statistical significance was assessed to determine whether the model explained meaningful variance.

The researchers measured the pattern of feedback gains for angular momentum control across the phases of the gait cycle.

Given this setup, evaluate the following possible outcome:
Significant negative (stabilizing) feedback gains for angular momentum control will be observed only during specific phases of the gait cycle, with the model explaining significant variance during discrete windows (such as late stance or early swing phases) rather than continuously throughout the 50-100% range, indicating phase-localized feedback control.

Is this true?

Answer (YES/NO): NO